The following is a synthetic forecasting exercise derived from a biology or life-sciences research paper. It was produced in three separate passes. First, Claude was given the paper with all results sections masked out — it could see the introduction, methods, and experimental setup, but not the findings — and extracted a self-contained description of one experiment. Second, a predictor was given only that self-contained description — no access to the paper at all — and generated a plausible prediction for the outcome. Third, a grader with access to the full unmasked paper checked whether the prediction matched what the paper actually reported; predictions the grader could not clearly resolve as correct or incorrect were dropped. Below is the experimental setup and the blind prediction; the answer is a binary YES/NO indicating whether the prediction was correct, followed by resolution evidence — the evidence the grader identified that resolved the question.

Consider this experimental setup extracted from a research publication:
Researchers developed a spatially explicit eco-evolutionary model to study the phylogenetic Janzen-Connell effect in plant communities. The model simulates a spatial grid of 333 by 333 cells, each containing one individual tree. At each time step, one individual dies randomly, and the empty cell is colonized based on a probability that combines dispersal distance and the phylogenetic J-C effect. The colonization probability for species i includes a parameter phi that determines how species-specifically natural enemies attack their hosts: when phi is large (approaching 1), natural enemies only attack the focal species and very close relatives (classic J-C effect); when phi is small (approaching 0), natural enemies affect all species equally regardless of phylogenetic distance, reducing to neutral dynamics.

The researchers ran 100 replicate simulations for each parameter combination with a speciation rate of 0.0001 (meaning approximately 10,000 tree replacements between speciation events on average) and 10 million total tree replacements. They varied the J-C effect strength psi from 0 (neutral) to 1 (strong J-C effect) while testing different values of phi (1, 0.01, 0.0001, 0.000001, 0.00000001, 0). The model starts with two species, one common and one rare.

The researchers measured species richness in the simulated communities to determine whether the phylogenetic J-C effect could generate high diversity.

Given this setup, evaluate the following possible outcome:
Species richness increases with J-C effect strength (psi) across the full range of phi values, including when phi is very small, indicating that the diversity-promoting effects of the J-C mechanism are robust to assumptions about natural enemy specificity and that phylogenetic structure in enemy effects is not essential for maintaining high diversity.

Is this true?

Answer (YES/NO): NO